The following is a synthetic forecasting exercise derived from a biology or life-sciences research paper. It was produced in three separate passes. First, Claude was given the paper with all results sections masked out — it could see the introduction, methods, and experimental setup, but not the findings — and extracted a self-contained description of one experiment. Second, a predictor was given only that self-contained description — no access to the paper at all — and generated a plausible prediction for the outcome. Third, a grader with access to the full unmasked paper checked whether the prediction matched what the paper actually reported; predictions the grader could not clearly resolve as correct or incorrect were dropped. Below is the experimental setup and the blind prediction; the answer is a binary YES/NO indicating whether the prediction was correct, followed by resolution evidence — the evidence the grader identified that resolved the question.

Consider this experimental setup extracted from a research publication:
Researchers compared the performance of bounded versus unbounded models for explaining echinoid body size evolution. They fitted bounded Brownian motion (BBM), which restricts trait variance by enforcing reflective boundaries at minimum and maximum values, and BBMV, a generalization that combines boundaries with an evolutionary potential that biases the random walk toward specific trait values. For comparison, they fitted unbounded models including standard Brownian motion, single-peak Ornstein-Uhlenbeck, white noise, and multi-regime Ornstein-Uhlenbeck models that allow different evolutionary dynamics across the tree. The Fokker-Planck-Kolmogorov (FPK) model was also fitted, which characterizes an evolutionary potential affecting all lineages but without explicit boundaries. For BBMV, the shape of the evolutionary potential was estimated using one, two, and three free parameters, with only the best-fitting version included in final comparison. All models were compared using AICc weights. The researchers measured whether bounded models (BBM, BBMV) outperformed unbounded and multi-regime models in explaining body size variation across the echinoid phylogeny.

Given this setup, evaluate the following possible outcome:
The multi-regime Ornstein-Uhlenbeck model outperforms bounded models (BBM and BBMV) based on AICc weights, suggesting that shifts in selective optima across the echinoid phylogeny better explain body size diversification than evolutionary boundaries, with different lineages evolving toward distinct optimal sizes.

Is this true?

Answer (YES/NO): YES